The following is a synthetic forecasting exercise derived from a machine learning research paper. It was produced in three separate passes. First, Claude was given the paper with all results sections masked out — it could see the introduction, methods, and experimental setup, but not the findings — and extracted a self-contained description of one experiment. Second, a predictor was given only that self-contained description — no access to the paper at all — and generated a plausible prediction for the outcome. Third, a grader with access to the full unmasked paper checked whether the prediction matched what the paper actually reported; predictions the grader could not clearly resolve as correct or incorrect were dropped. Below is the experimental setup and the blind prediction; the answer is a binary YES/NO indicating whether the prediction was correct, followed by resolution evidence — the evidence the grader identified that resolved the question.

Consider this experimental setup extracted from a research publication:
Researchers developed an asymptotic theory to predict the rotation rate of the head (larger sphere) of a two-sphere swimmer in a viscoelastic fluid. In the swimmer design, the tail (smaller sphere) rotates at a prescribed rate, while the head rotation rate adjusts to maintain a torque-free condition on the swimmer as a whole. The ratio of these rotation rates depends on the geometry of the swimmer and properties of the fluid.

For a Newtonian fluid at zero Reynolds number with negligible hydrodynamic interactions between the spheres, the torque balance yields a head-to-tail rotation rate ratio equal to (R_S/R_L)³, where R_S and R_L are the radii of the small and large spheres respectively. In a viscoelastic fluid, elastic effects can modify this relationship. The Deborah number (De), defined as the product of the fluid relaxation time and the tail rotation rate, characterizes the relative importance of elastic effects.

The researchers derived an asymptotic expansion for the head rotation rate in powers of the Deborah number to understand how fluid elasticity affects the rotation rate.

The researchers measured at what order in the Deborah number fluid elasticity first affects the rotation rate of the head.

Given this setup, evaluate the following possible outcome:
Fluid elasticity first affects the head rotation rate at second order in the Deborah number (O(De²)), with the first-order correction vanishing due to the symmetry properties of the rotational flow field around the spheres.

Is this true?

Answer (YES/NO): YES